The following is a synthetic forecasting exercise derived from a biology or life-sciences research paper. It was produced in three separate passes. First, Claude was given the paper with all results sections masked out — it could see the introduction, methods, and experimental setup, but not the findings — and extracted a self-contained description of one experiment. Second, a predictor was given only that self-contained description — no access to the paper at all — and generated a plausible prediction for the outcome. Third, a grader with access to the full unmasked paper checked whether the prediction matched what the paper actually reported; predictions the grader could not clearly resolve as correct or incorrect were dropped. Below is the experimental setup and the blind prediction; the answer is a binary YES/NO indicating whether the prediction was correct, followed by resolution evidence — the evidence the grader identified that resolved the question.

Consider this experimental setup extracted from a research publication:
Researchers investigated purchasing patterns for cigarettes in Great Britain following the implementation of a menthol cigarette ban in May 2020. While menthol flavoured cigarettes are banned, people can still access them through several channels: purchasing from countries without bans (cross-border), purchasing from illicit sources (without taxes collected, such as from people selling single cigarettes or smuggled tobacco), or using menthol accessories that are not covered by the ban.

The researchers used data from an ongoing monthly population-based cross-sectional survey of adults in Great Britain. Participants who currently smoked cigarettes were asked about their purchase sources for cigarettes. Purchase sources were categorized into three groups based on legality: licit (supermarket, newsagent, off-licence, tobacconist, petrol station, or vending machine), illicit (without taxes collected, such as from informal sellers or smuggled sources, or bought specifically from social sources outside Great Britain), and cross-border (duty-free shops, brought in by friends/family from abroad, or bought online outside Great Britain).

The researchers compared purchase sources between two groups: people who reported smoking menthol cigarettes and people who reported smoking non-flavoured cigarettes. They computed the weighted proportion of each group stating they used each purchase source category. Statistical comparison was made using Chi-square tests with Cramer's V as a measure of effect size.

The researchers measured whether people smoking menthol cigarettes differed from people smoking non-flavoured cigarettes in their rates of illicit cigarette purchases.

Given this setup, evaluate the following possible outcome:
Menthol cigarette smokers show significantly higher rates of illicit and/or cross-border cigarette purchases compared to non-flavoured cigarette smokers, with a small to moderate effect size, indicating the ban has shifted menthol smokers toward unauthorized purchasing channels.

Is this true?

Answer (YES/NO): NO